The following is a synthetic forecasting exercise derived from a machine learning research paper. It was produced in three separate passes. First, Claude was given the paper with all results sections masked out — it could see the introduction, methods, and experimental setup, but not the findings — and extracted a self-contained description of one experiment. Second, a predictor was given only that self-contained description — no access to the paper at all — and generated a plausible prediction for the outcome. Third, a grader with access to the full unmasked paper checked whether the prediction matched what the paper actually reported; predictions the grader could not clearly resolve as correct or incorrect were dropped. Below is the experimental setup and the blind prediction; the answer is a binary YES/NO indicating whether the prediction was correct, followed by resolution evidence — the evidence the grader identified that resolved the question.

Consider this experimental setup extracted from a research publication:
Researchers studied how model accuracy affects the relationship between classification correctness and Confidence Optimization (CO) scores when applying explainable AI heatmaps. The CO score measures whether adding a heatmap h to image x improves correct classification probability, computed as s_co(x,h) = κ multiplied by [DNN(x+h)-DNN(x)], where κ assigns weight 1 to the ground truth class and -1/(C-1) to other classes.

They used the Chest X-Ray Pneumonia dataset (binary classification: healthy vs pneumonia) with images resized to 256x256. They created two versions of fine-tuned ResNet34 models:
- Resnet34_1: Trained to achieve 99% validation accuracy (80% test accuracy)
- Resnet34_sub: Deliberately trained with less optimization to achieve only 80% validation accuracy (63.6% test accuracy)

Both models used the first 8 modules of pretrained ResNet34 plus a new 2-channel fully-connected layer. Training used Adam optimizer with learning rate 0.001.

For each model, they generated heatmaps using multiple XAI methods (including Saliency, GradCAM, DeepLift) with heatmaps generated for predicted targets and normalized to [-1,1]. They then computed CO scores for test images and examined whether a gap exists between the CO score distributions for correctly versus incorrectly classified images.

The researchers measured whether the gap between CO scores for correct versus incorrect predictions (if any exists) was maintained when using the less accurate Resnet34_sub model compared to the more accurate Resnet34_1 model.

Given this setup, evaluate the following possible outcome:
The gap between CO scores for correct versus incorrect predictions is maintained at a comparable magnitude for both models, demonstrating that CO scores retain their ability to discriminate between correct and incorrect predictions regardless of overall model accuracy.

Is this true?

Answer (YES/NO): NO